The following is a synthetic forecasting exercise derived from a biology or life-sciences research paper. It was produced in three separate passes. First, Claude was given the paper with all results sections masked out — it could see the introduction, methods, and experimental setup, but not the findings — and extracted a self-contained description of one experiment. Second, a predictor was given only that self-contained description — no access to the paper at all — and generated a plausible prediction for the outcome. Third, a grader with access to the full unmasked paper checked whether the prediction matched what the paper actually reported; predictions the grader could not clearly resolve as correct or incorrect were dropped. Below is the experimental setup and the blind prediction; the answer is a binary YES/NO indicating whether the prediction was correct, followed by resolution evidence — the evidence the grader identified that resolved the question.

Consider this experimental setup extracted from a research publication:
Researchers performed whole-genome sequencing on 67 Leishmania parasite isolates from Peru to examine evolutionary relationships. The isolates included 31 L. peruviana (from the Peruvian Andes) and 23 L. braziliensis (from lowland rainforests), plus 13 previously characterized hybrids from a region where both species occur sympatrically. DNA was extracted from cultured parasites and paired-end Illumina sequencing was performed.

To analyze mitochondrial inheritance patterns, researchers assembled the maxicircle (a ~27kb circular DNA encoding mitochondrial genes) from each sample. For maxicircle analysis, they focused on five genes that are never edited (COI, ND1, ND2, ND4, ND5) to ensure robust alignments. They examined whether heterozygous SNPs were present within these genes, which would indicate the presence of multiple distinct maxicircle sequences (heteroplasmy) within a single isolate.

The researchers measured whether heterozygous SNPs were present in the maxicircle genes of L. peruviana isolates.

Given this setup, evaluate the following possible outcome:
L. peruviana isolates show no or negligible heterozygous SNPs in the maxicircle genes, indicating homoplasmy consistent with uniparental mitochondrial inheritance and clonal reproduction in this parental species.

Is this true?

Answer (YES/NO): YES